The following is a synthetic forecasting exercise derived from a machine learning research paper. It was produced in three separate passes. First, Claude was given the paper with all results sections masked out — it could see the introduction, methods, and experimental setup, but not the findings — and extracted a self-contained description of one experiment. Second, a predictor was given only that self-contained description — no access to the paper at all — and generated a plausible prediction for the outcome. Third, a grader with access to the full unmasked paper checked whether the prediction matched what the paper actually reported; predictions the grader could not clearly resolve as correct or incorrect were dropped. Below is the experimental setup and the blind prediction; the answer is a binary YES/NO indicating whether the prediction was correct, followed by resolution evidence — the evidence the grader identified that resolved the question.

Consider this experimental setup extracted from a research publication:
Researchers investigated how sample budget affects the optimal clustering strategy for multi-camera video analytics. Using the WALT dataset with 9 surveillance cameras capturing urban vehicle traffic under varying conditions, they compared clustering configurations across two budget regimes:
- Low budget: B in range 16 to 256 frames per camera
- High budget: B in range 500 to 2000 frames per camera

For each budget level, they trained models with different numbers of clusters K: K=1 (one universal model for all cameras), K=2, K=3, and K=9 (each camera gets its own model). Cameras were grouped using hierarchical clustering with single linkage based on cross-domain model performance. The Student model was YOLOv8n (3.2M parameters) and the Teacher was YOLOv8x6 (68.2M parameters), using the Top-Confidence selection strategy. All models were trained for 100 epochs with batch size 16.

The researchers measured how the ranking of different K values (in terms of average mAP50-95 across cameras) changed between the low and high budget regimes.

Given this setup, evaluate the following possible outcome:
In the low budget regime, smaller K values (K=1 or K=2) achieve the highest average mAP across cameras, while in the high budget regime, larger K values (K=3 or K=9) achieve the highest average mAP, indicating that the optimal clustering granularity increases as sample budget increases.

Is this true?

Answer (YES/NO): NO